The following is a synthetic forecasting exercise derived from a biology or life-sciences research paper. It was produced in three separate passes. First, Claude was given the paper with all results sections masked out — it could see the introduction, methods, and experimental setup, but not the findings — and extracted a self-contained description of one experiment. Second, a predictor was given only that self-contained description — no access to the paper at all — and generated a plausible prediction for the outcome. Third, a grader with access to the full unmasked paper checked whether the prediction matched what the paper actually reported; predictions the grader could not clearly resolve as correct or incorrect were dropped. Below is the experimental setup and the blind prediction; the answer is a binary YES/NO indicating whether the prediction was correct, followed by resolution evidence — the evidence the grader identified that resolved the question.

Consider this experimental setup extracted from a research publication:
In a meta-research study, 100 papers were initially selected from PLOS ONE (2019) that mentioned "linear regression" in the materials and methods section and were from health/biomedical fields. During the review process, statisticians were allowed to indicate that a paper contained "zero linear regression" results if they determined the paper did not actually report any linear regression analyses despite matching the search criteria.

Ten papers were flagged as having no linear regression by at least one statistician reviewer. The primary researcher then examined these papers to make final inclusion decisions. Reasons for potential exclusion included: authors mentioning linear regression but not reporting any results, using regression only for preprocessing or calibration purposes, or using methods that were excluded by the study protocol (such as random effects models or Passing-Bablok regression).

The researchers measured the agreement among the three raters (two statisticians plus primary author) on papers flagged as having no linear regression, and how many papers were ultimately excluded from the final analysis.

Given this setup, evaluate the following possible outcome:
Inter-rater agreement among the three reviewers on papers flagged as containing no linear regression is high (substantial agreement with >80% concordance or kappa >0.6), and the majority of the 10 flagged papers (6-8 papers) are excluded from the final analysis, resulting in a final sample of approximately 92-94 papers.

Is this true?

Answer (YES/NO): NO